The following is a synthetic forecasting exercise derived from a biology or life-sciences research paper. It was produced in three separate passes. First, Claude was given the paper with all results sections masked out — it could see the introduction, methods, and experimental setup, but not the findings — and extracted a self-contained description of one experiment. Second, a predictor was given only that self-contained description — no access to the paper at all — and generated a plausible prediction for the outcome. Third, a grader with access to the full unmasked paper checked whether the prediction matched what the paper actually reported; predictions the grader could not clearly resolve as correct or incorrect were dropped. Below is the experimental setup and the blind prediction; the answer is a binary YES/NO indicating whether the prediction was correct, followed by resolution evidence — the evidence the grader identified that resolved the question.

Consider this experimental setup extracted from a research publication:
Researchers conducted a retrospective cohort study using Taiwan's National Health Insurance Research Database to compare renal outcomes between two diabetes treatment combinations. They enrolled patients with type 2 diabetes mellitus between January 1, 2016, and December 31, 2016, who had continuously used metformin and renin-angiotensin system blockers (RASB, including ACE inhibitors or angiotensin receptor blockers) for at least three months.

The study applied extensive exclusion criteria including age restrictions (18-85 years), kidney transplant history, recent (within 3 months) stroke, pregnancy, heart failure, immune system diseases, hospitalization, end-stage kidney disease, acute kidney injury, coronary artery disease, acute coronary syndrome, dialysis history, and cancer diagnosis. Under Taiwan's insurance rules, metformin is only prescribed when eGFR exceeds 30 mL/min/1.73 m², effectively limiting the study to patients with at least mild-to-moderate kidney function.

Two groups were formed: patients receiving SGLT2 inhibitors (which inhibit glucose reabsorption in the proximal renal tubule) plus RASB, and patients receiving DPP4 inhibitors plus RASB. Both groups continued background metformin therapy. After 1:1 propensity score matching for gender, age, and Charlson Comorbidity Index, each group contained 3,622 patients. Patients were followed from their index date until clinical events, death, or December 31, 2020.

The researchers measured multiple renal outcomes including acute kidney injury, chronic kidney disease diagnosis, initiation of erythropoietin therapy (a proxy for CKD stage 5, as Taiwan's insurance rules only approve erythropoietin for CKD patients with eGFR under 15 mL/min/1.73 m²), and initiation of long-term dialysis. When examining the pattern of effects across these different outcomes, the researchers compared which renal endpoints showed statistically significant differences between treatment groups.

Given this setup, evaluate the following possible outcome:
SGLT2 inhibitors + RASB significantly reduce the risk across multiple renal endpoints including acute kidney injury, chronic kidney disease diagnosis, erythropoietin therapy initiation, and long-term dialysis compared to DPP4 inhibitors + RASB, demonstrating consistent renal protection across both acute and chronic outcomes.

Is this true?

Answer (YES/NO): NO